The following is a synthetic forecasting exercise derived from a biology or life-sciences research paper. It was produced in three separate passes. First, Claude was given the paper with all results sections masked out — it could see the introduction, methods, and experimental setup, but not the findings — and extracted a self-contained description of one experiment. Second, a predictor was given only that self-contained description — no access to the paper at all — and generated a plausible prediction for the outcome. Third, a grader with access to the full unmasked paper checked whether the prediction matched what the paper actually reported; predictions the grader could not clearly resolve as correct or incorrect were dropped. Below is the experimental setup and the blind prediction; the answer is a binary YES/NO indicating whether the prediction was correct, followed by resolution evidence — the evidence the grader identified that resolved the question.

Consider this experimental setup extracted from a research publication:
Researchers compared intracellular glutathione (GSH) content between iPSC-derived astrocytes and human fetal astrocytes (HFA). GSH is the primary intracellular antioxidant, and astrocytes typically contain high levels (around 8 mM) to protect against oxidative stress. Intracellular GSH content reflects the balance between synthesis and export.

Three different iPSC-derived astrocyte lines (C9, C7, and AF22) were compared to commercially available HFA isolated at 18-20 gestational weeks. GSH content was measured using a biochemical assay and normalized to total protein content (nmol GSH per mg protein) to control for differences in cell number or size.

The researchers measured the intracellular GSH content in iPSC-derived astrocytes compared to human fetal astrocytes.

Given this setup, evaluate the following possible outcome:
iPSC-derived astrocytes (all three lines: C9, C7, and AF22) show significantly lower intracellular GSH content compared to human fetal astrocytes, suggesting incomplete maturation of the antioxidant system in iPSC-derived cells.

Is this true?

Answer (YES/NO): NO